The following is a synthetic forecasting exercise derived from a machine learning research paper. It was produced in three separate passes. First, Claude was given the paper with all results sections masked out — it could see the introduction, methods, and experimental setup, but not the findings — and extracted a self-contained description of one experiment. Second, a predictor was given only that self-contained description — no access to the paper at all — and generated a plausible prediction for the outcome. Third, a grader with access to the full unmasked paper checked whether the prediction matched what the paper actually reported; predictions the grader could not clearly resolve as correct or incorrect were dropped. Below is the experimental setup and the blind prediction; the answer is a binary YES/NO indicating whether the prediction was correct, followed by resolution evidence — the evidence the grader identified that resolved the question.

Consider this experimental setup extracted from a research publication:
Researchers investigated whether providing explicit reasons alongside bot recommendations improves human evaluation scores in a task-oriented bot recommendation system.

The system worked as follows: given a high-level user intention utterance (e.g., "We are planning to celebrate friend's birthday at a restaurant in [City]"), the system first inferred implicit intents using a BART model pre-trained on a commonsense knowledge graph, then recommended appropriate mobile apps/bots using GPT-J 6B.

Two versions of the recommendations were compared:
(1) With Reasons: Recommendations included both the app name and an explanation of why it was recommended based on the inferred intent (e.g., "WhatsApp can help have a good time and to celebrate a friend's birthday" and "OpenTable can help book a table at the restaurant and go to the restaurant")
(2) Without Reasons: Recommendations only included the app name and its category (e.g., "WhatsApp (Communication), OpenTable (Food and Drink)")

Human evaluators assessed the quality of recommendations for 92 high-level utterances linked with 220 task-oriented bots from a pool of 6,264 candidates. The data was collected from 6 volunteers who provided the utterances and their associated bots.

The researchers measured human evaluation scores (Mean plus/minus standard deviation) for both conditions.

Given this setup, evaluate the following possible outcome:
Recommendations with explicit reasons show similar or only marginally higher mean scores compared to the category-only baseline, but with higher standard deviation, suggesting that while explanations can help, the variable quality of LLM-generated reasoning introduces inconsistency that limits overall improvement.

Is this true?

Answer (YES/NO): NO